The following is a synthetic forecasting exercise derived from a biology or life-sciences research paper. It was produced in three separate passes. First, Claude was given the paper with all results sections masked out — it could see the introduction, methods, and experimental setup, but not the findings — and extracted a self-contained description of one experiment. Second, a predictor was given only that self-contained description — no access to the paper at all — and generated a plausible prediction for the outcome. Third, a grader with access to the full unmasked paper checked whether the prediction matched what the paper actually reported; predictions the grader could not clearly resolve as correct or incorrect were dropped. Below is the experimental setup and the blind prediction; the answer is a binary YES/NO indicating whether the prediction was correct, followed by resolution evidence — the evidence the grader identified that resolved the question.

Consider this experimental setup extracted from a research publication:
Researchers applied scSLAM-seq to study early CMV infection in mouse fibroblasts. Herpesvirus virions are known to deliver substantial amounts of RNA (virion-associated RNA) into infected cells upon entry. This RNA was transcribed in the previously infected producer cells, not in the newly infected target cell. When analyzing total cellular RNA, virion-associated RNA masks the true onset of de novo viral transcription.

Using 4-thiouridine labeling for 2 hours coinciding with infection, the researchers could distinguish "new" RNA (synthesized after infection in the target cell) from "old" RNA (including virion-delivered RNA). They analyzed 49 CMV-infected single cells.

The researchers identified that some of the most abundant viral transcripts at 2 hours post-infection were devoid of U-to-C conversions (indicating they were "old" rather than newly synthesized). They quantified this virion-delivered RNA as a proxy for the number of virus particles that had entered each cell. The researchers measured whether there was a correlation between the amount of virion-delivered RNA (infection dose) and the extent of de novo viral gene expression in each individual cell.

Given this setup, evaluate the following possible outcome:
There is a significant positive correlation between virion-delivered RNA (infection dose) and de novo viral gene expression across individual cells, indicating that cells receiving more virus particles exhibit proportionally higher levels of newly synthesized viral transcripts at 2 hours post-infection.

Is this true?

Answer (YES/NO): YES